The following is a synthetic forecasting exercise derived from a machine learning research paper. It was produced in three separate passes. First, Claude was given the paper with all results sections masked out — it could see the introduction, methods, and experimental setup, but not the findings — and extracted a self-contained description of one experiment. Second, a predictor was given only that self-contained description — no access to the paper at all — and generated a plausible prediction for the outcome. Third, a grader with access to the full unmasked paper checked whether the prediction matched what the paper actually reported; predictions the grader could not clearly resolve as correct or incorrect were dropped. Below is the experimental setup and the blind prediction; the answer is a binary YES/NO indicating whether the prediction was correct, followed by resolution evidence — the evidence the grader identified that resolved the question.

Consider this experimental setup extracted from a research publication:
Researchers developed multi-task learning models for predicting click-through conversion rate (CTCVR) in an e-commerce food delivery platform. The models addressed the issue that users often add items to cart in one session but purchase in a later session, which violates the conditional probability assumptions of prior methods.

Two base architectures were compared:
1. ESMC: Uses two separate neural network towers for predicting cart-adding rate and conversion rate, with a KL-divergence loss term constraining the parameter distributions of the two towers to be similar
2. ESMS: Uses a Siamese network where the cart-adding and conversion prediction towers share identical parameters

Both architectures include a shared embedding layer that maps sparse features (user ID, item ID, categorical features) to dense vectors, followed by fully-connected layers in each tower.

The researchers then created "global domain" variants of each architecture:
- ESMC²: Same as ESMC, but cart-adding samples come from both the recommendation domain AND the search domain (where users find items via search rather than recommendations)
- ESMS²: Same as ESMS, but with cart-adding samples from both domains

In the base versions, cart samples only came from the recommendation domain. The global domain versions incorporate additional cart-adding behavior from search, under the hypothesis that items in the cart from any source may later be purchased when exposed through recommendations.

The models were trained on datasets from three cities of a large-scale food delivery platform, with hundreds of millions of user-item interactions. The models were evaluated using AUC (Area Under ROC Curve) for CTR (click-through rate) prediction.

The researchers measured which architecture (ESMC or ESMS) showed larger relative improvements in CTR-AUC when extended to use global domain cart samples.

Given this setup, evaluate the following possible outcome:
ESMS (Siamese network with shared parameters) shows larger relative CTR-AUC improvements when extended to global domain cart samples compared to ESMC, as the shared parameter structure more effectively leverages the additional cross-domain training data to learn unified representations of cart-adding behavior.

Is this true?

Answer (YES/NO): NO